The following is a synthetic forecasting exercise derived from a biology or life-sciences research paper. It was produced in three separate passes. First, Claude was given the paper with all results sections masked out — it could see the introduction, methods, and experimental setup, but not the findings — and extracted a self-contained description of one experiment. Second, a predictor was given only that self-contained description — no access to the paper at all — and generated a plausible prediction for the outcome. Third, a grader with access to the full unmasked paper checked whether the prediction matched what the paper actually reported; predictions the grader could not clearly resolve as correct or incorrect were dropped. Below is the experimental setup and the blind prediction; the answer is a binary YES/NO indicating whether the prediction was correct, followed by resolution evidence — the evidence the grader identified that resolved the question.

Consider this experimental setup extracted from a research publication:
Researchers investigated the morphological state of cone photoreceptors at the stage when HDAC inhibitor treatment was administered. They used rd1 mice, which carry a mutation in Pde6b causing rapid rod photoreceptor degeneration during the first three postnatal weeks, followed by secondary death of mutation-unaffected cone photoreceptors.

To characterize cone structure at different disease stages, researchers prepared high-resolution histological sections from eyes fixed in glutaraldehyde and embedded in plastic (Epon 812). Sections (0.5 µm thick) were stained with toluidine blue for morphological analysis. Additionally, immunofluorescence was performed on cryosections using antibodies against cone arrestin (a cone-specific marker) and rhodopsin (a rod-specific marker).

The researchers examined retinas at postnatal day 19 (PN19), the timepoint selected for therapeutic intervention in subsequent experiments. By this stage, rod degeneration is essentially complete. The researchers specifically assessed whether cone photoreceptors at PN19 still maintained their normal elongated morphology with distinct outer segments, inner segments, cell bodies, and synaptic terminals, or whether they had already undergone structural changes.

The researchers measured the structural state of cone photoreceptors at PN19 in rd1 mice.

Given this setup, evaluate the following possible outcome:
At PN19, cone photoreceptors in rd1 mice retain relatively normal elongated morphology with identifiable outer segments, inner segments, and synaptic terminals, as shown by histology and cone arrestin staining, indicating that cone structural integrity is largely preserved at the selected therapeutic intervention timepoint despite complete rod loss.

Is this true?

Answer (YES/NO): NO